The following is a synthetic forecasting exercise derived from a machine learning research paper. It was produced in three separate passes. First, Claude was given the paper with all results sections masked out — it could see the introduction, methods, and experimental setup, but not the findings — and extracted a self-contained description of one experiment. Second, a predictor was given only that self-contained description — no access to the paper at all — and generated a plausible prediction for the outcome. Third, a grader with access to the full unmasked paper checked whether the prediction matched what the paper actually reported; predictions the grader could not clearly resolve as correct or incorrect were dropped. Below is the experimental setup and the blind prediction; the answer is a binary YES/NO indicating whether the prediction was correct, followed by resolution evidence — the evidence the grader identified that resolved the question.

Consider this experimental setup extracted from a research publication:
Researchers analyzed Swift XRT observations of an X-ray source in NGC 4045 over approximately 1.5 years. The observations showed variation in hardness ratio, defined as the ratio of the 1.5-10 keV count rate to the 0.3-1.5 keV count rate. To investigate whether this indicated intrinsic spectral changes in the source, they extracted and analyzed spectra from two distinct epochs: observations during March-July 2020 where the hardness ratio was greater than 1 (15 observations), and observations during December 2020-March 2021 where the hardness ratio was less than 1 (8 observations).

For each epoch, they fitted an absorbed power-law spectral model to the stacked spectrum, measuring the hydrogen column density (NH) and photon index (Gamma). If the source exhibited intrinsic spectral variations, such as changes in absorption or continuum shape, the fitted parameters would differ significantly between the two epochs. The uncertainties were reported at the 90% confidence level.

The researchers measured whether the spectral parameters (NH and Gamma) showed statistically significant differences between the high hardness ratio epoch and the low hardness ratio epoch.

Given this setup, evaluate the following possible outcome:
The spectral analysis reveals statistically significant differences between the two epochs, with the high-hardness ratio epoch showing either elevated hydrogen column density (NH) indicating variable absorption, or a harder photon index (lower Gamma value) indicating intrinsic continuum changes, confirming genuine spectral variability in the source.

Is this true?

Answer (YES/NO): NO